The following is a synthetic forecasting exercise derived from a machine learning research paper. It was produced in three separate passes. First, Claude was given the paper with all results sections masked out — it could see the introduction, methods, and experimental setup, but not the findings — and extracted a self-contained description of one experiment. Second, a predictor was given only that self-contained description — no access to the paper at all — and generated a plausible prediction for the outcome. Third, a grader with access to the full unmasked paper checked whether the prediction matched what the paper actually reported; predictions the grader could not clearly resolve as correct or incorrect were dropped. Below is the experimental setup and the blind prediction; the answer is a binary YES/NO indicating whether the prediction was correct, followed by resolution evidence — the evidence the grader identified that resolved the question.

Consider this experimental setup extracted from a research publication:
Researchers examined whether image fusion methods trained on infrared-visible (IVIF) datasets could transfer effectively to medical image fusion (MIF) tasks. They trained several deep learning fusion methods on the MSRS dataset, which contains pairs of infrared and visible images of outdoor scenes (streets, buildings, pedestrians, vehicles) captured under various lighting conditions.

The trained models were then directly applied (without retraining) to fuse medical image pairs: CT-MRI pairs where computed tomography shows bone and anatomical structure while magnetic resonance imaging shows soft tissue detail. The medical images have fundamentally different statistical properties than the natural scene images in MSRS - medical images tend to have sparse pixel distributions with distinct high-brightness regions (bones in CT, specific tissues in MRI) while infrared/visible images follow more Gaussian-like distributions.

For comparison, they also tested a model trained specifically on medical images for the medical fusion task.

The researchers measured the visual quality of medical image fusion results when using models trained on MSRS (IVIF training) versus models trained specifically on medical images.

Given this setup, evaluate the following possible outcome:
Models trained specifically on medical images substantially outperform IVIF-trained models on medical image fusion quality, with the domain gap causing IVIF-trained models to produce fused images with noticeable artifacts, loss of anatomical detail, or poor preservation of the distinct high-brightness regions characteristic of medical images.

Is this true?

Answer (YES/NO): YES